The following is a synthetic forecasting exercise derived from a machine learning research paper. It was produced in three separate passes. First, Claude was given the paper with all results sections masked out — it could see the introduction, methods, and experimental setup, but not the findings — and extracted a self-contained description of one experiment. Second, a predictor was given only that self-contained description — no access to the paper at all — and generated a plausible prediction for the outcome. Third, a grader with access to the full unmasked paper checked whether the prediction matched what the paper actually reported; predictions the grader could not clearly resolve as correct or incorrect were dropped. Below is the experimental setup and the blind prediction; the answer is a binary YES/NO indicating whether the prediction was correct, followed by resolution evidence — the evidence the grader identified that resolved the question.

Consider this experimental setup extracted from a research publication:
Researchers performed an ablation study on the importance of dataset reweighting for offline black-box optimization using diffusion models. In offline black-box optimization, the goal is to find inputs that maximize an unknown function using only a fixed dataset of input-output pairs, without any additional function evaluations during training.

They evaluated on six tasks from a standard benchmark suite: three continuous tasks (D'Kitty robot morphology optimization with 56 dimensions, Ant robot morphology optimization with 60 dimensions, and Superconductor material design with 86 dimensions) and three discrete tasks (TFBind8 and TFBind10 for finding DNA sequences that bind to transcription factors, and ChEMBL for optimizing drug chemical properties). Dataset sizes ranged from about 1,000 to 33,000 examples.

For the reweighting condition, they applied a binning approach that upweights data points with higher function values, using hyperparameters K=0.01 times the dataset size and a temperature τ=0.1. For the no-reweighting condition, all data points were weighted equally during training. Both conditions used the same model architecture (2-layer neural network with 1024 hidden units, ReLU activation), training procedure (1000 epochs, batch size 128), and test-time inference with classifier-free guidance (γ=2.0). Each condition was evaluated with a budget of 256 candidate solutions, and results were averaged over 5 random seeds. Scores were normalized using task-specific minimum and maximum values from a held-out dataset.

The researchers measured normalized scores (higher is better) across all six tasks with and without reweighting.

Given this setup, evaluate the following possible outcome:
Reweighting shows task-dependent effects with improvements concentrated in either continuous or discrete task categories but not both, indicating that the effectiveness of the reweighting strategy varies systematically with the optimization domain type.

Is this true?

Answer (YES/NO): NO